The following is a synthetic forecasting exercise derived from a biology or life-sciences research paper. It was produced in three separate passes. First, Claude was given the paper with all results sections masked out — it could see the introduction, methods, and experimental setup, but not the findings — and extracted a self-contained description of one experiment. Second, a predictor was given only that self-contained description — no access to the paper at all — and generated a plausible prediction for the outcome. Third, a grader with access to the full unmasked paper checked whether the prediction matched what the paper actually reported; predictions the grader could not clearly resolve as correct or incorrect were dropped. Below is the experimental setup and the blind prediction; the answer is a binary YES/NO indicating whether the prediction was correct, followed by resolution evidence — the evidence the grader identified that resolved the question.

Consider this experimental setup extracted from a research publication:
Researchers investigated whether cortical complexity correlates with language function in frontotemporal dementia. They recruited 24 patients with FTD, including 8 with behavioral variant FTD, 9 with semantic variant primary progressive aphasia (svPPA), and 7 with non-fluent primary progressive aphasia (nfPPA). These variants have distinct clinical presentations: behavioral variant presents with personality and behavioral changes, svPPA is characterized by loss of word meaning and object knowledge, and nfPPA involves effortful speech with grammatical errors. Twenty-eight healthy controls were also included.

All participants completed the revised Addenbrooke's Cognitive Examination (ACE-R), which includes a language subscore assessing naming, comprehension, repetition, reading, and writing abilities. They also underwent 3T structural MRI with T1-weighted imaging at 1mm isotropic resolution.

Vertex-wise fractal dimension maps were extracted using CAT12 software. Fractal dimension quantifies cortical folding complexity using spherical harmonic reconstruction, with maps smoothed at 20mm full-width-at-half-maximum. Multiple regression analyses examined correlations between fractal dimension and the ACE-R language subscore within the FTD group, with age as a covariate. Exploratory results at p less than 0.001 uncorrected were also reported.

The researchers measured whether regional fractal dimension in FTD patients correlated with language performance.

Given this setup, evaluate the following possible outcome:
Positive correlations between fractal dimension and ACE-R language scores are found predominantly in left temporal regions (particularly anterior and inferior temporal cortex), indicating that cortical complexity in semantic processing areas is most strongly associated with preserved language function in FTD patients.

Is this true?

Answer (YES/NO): NO